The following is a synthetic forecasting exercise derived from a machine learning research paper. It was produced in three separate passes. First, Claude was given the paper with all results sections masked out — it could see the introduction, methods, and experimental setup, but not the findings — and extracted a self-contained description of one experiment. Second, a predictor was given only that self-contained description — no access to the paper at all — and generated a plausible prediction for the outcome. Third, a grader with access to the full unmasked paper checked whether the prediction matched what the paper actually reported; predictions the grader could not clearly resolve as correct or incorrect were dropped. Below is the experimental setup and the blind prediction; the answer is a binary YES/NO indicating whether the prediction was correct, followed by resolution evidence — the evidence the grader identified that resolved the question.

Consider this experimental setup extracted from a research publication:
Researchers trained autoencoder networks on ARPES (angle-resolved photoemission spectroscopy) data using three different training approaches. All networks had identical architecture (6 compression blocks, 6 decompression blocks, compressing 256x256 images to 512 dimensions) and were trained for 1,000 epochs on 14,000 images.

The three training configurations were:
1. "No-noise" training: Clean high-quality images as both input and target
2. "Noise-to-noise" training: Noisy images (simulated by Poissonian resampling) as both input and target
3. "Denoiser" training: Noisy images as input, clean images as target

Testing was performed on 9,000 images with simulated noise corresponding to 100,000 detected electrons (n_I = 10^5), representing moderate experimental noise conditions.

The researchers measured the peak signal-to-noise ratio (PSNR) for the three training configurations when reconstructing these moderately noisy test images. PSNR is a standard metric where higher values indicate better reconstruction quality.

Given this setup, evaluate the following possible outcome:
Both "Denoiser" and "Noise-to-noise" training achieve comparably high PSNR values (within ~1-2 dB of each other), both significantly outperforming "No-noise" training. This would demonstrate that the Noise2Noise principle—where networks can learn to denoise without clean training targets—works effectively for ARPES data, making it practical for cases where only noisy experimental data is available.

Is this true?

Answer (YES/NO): NO